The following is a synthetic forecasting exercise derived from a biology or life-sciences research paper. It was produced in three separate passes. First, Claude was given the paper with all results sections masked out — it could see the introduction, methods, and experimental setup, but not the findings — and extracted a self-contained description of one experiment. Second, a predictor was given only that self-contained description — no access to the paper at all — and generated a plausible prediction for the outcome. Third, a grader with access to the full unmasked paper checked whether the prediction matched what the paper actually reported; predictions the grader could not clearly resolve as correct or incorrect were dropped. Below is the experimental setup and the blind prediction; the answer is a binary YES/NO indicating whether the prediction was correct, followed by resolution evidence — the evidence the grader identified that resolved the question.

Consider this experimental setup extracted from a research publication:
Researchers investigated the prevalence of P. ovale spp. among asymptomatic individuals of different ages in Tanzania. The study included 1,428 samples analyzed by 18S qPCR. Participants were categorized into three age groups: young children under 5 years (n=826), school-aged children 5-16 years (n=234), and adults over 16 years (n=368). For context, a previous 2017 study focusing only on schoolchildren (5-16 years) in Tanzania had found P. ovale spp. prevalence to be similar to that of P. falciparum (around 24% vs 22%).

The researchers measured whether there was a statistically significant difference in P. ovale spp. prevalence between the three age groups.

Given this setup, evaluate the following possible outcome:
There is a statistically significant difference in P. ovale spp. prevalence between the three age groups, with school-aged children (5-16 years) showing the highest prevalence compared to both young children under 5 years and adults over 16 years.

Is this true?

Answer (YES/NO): NO